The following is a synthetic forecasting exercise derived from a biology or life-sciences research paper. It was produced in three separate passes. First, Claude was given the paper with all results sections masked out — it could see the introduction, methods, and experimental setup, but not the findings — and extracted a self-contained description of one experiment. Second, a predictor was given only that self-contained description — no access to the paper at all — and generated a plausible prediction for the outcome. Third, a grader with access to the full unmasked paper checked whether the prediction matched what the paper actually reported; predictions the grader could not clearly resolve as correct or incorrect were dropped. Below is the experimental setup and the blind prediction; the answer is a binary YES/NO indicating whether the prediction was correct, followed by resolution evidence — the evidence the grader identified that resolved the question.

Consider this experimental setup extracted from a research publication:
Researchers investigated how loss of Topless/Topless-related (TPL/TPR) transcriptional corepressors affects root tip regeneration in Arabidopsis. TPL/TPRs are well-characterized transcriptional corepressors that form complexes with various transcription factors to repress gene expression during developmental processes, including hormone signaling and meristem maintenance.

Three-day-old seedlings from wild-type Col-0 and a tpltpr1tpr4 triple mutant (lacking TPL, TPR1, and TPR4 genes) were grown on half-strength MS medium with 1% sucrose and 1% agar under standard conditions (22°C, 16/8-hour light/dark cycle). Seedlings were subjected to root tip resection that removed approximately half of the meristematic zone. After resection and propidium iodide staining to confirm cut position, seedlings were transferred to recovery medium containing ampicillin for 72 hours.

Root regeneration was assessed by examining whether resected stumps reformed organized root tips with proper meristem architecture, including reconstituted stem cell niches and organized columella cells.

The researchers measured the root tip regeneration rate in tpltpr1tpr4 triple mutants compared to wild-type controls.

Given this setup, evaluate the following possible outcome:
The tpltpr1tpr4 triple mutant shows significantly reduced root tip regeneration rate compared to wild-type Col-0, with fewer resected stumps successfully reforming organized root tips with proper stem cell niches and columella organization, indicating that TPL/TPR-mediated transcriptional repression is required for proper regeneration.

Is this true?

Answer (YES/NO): NO